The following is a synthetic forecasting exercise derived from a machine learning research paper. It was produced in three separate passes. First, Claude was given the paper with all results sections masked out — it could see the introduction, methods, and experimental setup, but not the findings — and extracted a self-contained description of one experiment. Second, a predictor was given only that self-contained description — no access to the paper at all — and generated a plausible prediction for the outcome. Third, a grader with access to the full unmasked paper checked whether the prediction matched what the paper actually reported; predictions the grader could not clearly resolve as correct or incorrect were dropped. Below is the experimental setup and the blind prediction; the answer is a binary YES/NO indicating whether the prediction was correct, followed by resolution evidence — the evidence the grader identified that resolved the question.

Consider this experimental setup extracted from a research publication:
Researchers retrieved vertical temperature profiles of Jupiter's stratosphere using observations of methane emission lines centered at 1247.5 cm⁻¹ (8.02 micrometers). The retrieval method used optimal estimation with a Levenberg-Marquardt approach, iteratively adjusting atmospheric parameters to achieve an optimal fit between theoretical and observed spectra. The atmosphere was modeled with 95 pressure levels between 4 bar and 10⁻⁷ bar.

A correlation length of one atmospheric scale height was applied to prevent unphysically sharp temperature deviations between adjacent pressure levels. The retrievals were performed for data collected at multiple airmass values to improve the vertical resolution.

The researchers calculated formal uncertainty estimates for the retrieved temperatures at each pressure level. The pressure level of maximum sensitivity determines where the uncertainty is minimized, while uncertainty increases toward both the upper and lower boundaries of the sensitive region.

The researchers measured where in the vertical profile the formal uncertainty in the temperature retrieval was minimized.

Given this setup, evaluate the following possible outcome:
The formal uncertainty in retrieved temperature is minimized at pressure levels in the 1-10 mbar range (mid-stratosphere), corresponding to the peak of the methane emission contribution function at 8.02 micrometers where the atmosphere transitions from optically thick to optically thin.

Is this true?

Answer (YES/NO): NO